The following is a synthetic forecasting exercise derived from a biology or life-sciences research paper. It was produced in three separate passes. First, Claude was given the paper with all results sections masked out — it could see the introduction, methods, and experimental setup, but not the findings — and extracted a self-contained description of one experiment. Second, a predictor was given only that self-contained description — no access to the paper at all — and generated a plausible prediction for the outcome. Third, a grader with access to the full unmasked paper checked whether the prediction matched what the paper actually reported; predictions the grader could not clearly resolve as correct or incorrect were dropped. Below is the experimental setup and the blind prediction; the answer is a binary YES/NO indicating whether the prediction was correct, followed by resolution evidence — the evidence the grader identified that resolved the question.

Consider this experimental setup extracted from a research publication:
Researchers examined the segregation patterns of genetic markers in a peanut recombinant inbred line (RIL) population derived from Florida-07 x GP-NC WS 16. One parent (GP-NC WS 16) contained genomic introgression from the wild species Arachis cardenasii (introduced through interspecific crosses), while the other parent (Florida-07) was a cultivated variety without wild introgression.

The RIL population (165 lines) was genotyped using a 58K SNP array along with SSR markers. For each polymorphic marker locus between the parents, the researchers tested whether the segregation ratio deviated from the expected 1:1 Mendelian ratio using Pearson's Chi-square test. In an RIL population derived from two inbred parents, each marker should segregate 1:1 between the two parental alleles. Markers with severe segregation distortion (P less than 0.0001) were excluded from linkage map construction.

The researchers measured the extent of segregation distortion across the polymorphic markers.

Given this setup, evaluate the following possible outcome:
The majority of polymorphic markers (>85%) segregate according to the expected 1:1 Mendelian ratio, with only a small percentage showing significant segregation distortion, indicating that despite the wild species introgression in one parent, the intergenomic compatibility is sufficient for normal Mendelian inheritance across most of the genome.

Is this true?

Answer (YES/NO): YES